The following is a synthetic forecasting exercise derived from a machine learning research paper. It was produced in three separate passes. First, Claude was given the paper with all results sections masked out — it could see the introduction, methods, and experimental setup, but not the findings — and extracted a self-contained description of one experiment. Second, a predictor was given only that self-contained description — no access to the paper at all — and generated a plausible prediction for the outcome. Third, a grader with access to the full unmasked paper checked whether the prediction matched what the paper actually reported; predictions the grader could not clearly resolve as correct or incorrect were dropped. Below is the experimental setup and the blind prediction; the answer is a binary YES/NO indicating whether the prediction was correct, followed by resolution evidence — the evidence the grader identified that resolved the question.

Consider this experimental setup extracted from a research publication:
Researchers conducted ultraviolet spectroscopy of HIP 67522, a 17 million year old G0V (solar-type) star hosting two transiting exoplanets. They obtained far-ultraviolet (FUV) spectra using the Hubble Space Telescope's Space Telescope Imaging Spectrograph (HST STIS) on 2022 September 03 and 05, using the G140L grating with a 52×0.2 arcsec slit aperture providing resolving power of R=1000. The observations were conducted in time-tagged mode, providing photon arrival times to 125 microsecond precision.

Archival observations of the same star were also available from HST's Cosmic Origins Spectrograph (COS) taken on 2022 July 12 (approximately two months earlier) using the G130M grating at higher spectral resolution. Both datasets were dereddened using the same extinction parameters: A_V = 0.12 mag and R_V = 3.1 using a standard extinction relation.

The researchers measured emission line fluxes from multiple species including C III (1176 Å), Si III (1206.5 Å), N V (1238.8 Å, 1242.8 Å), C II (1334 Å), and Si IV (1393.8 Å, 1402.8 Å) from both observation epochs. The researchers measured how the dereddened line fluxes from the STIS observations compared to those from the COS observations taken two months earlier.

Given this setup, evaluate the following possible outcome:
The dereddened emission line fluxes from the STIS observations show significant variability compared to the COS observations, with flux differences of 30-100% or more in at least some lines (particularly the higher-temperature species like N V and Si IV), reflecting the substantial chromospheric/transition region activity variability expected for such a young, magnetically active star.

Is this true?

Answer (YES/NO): NO